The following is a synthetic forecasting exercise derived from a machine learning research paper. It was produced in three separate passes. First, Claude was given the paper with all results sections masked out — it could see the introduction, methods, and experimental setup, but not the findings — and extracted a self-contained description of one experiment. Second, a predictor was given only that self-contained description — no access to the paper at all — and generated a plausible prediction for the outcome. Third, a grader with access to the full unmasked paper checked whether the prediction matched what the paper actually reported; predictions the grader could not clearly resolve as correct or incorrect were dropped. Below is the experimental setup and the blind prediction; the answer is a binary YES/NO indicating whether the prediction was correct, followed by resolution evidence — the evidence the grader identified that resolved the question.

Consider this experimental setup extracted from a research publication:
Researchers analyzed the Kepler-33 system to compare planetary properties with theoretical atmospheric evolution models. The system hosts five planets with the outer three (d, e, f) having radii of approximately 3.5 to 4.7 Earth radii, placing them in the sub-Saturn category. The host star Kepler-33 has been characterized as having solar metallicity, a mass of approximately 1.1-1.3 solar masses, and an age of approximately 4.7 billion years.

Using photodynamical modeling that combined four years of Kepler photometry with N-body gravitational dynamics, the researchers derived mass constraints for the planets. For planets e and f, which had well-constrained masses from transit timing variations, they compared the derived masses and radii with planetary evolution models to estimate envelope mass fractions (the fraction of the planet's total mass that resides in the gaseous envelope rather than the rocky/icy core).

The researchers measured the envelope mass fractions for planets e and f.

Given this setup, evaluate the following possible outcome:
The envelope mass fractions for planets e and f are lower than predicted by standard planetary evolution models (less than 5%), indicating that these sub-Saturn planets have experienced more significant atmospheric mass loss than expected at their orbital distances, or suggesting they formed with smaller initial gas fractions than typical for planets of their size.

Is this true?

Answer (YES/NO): NO